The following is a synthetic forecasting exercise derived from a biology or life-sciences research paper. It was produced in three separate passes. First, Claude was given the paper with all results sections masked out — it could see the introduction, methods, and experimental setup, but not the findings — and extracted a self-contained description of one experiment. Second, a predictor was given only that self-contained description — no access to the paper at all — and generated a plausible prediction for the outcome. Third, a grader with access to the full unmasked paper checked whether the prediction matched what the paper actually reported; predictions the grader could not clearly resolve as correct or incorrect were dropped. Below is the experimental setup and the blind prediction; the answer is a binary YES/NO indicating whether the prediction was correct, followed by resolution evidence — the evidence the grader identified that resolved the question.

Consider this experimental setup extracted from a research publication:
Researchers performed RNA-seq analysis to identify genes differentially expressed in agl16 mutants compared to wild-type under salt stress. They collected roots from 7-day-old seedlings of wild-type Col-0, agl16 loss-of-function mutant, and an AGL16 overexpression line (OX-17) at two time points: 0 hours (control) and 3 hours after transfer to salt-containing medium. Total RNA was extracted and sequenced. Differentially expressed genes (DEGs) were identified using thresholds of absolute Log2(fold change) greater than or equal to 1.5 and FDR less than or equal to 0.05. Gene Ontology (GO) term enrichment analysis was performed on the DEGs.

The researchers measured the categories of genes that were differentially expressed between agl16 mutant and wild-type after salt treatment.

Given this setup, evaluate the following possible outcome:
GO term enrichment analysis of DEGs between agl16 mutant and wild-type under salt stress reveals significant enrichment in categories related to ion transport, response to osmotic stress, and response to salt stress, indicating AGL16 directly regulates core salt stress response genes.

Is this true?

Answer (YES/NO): NO